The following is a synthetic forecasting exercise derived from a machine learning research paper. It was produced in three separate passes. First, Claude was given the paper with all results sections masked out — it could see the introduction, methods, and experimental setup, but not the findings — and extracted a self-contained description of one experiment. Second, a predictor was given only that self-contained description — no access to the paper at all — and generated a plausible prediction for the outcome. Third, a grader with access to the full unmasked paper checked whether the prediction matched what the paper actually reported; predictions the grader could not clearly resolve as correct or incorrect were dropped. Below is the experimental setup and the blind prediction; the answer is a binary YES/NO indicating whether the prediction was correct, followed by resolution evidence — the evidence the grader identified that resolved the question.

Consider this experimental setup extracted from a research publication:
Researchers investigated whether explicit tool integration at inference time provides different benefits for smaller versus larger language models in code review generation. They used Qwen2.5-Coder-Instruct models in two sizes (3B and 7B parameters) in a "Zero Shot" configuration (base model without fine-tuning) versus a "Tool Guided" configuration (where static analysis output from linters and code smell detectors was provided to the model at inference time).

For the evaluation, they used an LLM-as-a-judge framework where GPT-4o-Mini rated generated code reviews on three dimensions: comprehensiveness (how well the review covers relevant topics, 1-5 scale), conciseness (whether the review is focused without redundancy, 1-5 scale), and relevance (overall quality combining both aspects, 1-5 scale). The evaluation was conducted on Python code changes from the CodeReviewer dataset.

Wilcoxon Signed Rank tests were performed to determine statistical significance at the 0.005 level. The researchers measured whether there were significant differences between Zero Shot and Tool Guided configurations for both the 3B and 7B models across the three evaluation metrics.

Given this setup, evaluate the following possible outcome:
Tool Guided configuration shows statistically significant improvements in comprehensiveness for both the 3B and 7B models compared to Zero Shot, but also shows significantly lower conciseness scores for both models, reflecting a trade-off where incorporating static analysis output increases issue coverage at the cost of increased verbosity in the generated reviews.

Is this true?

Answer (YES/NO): NO